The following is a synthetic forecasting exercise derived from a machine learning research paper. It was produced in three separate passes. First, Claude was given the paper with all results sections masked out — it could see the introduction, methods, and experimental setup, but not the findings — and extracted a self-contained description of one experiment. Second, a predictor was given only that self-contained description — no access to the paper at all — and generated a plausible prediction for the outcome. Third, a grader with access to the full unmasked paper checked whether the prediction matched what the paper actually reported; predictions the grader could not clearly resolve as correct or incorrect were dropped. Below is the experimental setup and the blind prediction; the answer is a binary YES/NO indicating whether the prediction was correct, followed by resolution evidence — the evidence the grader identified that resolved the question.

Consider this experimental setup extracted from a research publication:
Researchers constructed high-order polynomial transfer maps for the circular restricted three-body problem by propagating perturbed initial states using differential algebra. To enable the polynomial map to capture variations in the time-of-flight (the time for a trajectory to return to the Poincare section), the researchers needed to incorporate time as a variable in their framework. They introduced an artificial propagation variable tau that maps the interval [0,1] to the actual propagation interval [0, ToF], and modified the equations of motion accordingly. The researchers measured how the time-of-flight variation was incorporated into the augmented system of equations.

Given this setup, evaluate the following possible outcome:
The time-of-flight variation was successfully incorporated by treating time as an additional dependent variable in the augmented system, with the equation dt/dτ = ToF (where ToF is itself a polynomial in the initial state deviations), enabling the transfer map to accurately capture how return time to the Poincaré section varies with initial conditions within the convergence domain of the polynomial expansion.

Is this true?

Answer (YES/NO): NO